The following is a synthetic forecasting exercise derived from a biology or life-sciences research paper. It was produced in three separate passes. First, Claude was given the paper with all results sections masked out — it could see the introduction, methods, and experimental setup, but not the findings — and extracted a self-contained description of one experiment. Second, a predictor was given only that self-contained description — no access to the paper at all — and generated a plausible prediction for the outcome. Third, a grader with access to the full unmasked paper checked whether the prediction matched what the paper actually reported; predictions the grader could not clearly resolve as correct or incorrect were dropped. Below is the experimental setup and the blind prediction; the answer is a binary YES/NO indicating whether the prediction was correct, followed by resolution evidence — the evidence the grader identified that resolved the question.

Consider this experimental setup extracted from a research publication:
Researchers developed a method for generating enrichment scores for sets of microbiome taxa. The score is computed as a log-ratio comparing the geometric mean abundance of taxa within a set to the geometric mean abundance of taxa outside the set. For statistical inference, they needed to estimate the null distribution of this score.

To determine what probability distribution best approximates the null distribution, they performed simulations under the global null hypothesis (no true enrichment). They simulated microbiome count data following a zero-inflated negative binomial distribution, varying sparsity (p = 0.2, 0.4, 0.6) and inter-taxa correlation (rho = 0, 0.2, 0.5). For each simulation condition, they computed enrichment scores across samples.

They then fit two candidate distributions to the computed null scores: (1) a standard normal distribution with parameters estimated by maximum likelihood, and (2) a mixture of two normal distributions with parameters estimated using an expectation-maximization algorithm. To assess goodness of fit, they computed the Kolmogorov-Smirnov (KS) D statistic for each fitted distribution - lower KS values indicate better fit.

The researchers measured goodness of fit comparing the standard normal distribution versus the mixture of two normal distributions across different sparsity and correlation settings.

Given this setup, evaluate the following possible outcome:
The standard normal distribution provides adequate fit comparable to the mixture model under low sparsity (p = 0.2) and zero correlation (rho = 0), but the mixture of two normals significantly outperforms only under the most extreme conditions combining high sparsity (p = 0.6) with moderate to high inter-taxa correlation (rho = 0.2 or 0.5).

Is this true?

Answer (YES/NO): NO